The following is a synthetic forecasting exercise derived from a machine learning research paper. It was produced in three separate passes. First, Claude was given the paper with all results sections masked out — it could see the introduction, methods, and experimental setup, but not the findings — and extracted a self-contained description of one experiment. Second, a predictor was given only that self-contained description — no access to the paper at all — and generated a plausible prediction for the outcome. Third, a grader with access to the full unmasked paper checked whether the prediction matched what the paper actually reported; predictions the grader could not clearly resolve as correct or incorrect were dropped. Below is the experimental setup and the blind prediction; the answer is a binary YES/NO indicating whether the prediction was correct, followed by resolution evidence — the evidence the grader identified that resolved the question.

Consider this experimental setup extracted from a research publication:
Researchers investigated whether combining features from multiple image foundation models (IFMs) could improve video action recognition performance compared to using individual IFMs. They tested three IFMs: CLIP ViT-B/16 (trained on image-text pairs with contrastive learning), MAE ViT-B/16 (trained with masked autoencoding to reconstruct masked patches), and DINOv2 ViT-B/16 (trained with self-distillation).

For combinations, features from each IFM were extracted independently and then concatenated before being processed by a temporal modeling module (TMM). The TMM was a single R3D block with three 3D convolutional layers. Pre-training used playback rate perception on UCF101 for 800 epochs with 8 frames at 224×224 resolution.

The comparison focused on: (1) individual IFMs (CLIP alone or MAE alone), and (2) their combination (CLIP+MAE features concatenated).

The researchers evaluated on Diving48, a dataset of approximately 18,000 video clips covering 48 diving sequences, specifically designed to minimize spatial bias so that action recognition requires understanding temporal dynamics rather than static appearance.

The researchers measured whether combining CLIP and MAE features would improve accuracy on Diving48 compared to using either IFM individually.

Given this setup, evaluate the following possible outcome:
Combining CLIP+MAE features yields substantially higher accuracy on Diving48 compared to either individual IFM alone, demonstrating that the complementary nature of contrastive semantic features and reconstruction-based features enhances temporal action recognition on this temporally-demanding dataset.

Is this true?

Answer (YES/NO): NO